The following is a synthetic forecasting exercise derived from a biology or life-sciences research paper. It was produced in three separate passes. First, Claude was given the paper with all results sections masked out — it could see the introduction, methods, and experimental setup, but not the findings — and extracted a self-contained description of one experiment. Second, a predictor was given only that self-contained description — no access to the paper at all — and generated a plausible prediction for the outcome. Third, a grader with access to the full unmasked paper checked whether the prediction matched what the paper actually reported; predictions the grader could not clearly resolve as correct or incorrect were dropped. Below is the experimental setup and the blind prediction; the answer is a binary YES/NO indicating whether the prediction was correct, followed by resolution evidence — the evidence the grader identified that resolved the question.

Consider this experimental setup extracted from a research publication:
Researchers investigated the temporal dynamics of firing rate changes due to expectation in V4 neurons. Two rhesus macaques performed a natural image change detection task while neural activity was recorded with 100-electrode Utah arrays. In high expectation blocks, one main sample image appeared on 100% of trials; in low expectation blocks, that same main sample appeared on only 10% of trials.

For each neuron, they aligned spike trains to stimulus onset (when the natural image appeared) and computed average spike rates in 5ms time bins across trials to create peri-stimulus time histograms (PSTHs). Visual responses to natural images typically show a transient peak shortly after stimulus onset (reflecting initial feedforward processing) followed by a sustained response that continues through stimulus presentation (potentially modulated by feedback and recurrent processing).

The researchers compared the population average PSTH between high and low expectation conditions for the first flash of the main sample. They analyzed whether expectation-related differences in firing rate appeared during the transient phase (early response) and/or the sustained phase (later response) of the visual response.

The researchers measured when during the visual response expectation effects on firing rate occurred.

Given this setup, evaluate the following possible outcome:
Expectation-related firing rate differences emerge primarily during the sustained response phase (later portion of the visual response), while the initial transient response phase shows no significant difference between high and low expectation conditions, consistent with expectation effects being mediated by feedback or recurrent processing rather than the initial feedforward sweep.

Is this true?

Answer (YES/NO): NO